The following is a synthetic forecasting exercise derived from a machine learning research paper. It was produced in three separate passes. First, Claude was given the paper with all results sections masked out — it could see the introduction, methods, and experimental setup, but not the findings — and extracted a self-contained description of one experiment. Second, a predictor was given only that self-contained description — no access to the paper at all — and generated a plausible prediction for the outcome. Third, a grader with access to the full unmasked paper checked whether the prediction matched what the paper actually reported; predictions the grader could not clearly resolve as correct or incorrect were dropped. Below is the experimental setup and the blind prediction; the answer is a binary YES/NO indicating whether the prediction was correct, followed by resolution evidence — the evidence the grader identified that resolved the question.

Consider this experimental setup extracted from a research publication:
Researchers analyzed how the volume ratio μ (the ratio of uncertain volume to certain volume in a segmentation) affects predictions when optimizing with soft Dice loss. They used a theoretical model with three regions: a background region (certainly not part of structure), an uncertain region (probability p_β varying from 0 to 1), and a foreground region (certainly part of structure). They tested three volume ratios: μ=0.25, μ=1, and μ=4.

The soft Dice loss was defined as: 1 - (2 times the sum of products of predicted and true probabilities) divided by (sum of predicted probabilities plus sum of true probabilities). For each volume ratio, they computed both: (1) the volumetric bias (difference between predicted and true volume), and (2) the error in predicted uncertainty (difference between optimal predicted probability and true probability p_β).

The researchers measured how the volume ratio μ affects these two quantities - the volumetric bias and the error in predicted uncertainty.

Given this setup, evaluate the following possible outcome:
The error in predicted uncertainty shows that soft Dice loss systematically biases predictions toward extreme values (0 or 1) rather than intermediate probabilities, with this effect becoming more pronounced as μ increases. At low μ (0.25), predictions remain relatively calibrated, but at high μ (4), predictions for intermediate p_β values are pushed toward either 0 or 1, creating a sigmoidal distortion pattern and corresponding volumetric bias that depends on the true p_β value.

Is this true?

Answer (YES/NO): NO